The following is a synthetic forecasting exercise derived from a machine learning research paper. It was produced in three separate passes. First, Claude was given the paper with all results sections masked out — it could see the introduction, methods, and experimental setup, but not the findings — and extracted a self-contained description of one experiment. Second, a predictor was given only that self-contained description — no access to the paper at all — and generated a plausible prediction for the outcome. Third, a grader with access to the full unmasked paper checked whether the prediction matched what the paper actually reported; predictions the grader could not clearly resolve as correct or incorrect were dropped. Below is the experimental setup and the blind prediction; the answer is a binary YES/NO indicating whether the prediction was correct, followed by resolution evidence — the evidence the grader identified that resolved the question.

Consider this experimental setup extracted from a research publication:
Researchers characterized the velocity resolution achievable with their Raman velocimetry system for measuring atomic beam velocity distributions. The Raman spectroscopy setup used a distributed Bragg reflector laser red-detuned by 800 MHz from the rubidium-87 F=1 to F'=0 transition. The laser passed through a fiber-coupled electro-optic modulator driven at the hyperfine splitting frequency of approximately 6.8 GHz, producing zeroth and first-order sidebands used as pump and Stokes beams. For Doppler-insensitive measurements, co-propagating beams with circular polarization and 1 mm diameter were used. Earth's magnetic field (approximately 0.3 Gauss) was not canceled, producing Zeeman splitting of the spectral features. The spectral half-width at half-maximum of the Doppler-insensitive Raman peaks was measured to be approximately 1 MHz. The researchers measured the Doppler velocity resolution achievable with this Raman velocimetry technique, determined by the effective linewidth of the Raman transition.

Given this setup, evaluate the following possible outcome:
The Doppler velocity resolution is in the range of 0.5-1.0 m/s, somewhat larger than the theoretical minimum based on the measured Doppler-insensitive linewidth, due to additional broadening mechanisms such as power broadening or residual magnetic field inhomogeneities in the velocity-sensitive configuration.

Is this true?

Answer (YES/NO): NO